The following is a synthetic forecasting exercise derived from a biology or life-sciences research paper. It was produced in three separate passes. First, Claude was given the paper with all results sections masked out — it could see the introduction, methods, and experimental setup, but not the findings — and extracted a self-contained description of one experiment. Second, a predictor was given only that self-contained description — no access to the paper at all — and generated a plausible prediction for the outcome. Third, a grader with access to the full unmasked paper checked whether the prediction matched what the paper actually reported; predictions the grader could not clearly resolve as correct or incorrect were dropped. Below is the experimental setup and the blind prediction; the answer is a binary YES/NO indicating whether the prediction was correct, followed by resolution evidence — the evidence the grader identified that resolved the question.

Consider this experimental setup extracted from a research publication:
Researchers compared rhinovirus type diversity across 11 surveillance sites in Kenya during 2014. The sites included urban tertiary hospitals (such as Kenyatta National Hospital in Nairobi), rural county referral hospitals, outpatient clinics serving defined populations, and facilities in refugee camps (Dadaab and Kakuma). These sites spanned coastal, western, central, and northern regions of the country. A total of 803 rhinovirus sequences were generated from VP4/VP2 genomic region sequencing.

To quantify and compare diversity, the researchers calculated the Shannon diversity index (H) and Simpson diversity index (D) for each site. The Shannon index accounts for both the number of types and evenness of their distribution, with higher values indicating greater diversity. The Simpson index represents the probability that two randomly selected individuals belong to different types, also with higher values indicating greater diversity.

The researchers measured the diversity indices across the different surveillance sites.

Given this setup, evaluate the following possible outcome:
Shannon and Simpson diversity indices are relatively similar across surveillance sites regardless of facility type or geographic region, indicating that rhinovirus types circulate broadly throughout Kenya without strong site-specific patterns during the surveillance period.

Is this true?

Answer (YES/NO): NO